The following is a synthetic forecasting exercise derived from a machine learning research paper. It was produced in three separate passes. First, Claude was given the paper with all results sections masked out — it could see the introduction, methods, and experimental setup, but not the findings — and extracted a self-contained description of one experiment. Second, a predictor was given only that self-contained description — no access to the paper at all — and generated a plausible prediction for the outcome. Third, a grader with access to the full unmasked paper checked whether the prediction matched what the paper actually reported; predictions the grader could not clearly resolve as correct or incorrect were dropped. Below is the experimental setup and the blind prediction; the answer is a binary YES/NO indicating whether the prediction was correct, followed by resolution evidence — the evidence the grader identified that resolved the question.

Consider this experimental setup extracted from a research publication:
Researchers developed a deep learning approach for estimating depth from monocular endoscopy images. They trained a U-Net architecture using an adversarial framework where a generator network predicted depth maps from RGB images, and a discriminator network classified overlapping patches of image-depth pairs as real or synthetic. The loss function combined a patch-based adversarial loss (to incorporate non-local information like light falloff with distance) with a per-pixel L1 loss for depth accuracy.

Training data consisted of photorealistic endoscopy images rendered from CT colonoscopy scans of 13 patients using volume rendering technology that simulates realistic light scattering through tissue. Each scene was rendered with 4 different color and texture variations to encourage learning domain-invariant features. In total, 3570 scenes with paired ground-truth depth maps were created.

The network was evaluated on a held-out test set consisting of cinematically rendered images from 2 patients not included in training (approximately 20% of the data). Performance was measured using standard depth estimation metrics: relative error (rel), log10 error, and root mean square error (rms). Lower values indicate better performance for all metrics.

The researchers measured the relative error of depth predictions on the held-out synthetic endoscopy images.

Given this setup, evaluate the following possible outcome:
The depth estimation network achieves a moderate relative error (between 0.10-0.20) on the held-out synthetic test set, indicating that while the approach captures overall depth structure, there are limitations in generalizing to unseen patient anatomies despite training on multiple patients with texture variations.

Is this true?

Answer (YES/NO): NO